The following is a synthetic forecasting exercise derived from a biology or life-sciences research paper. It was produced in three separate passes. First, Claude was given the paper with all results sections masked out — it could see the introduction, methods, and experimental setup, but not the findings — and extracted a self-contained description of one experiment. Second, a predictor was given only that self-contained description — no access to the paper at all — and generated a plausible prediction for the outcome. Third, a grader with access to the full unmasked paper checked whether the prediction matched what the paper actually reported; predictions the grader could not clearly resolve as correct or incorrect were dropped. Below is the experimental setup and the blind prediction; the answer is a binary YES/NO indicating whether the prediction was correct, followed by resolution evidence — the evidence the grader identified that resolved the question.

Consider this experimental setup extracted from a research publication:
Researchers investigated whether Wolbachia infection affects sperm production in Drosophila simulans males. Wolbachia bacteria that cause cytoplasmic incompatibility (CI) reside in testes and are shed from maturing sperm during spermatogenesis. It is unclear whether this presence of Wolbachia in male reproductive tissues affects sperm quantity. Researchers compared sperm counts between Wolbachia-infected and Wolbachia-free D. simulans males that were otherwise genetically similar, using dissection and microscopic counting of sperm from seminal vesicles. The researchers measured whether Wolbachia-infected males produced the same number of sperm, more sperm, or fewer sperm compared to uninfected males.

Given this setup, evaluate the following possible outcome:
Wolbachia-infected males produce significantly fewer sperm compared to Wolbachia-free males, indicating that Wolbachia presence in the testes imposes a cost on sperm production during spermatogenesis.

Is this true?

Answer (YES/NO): YES